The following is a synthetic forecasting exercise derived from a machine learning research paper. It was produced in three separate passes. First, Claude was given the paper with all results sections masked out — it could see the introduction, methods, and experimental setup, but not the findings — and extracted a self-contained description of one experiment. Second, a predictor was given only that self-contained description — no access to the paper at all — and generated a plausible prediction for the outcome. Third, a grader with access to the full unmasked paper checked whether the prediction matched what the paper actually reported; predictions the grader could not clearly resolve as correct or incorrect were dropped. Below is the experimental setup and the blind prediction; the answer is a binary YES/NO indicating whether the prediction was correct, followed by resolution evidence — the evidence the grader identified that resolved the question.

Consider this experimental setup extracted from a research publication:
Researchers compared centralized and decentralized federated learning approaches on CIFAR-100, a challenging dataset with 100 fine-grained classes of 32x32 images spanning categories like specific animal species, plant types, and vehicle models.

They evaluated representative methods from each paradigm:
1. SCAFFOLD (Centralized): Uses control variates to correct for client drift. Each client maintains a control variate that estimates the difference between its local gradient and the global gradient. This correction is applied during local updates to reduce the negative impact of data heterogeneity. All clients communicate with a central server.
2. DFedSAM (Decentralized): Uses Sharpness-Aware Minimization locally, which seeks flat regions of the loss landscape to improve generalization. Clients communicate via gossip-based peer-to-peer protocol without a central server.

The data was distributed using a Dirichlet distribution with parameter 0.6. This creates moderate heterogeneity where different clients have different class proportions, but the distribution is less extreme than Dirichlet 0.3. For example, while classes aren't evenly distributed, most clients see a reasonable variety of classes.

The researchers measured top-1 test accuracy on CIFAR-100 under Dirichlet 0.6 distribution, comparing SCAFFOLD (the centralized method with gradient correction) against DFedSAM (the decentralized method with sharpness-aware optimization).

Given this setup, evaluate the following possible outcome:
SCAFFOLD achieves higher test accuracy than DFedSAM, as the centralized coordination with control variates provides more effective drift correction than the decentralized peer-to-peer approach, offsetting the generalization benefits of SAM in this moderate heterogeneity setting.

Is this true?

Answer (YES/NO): YES